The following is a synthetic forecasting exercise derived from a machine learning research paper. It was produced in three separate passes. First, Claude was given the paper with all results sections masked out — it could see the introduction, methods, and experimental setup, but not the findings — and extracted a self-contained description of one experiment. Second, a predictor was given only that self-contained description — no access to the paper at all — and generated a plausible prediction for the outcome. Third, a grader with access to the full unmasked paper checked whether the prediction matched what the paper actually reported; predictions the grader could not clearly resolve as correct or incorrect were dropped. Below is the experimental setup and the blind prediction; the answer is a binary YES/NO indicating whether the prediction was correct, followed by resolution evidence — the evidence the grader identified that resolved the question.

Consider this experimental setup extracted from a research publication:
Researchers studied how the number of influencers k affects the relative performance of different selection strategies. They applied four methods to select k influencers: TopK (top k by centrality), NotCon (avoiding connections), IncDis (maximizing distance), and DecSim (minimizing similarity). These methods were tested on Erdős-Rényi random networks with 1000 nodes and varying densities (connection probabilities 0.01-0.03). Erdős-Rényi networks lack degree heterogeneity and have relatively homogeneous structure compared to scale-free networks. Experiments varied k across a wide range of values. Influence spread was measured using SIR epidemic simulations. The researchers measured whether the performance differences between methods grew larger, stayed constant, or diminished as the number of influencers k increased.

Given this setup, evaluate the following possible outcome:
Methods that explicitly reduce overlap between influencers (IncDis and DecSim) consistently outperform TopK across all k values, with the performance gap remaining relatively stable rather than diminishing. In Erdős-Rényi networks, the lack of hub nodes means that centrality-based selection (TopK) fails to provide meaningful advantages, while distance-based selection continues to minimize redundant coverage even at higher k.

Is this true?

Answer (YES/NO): NO